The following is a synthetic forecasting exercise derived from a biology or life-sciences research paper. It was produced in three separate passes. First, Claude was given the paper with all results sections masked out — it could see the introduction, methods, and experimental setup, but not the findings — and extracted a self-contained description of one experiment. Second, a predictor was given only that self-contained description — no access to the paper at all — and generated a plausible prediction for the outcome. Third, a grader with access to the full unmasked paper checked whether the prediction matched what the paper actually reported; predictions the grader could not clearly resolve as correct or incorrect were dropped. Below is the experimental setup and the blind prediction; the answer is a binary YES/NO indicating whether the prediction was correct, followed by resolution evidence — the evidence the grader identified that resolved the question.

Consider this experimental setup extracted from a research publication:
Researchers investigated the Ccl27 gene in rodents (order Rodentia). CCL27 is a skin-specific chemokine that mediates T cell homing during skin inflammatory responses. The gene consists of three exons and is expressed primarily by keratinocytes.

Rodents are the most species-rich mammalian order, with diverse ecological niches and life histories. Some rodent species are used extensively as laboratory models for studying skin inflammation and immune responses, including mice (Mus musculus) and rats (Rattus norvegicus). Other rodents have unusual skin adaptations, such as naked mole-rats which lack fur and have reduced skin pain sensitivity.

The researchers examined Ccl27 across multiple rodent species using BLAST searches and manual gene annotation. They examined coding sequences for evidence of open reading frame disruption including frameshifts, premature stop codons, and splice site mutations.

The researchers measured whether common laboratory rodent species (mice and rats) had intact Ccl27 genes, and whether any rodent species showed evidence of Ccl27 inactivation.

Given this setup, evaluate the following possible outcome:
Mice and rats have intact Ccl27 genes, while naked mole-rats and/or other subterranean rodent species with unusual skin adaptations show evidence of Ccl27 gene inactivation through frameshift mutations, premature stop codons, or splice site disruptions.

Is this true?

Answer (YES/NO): YES